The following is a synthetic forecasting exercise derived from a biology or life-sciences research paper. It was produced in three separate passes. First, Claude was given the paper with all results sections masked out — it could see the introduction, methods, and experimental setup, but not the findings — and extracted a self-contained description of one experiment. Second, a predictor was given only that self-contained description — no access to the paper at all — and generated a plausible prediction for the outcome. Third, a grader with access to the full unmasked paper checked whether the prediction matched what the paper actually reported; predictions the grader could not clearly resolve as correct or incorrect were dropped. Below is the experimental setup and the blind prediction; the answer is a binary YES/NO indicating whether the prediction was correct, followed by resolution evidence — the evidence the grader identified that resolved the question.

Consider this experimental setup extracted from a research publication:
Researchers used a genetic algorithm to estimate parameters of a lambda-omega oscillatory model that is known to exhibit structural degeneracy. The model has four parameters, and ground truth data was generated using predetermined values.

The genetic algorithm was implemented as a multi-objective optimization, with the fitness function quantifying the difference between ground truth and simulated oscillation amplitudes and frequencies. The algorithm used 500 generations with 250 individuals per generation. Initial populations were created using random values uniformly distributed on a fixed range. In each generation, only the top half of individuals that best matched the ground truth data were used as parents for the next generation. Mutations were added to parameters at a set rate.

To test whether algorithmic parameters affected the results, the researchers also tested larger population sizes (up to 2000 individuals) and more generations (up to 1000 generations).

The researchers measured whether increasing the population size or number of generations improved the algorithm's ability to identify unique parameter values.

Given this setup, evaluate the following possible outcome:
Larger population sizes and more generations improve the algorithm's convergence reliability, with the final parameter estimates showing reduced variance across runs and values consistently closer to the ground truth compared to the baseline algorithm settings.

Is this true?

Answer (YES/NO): NO